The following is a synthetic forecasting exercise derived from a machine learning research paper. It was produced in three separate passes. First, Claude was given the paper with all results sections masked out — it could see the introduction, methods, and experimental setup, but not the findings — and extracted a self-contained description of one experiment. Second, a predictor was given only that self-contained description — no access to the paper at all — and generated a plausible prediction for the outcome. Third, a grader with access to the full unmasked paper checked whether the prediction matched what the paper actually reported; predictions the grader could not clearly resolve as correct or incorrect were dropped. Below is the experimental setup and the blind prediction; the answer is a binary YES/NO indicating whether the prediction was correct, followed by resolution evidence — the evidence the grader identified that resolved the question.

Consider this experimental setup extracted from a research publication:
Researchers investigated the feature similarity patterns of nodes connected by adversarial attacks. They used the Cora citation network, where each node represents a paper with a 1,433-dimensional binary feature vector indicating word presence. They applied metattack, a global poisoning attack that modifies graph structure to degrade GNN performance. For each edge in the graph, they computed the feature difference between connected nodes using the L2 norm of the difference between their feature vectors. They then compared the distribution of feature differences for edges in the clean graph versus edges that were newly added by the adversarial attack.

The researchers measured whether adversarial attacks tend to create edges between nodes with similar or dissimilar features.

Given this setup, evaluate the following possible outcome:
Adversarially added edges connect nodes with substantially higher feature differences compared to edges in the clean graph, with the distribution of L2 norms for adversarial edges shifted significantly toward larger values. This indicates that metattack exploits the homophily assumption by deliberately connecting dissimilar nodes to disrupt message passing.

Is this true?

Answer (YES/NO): YES